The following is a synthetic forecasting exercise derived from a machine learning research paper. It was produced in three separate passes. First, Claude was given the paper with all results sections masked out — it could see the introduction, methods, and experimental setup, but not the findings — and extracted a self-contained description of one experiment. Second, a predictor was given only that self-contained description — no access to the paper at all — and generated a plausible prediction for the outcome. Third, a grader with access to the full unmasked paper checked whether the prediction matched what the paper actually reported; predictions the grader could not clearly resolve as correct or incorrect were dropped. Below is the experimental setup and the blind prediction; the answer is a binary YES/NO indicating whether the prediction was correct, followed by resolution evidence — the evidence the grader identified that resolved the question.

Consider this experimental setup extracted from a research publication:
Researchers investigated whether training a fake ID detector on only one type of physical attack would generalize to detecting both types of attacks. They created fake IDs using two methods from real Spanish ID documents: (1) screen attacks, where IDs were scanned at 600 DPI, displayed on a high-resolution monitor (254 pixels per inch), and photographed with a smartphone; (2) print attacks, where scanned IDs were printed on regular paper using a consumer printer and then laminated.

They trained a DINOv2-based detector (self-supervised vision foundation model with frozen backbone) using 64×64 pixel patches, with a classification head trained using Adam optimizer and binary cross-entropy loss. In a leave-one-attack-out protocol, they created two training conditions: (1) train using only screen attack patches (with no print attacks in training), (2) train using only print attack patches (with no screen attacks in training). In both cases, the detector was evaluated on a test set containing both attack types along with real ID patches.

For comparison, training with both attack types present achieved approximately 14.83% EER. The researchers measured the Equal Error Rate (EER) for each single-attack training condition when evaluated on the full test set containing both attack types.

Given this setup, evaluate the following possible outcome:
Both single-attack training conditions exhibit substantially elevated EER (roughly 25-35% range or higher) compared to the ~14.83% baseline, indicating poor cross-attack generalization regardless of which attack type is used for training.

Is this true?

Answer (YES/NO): YES